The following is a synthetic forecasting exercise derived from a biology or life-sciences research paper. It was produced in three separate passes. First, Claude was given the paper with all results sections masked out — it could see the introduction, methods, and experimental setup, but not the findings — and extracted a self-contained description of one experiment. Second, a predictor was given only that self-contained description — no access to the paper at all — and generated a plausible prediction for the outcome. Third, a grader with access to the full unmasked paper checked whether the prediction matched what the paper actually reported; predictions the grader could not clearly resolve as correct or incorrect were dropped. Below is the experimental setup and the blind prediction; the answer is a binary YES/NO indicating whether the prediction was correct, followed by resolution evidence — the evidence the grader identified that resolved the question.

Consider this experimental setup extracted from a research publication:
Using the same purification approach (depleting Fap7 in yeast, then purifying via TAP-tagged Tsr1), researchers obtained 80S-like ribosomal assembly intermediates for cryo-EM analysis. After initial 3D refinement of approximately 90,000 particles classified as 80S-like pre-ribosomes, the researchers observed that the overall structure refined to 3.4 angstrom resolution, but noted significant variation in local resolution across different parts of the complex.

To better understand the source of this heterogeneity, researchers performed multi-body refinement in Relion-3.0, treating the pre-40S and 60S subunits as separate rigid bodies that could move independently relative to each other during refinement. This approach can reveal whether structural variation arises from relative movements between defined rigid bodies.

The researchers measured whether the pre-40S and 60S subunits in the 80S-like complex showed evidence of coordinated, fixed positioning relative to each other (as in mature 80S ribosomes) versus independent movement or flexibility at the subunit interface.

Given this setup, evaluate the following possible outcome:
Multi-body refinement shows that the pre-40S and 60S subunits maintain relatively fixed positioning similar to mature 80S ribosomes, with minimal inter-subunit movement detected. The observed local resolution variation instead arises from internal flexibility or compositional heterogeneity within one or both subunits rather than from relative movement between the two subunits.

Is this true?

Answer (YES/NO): NO